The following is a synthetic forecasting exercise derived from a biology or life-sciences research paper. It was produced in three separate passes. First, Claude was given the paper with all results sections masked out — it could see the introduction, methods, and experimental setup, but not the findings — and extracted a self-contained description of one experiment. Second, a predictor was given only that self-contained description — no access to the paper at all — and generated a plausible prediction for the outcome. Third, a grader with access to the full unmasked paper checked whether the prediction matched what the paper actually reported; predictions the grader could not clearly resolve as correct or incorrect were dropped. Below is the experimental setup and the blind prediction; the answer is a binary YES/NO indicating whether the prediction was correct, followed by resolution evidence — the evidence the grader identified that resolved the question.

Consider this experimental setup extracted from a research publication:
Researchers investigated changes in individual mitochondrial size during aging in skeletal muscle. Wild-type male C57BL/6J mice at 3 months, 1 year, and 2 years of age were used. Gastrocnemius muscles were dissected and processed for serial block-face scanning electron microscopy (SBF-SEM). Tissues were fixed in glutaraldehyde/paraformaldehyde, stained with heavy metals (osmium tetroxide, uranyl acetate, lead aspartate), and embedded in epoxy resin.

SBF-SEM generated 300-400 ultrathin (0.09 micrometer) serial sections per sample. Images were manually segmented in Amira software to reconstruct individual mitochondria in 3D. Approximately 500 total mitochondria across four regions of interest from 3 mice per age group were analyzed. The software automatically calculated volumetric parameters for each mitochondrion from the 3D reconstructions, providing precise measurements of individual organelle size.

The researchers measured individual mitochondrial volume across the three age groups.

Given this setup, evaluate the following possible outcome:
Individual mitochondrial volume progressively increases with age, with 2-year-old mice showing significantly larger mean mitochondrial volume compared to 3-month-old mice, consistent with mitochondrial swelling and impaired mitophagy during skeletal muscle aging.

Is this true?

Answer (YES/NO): NO